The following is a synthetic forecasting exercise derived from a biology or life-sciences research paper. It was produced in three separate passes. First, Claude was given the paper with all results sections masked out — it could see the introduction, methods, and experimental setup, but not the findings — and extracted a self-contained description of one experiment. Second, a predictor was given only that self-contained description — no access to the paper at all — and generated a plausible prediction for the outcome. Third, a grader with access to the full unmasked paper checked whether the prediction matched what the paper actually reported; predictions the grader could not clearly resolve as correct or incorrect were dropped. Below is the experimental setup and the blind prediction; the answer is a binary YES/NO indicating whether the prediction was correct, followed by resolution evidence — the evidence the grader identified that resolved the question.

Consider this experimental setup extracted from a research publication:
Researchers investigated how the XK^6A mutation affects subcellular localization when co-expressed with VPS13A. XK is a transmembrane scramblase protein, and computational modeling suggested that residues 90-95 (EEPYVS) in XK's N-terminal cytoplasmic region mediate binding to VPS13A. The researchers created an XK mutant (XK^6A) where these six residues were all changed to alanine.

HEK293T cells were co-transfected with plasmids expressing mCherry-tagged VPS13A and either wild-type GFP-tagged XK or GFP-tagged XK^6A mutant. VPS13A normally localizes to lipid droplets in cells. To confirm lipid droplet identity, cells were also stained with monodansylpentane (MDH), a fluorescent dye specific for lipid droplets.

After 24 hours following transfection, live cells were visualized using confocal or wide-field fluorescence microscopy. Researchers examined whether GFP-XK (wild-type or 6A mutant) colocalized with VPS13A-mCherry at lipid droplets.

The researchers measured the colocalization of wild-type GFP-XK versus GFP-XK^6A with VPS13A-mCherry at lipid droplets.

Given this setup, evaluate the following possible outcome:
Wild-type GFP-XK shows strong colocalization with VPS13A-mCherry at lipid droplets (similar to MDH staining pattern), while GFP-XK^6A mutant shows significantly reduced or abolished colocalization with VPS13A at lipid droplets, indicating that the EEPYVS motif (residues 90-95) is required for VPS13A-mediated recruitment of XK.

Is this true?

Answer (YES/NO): NO